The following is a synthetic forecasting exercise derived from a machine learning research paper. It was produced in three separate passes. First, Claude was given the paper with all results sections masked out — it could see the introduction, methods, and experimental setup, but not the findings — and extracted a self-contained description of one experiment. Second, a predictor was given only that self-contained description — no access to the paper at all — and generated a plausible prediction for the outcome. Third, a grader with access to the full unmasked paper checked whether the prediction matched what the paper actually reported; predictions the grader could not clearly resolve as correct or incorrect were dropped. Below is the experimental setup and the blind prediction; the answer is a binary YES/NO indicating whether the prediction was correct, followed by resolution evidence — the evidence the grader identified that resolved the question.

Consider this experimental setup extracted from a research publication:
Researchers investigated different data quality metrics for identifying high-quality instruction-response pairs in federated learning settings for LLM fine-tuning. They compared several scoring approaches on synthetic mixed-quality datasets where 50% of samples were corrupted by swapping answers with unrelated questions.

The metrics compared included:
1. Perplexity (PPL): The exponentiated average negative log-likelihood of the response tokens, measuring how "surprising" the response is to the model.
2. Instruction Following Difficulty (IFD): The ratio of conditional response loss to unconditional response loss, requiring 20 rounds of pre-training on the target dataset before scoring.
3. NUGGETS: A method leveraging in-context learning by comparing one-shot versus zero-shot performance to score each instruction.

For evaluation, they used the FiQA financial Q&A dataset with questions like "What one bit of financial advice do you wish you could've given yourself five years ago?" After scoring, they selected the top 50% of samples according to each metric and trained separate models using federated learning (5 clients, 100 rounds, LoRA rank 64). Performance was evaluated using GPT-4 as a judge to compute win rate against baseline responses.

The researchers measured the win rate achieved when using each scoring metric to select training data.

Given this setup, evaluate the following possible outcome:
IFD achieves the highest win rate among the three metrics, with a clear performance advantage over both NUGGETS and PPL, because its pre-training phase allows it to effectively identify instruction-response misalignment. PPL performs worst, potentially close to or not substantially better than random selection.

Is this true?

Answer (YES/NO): YES